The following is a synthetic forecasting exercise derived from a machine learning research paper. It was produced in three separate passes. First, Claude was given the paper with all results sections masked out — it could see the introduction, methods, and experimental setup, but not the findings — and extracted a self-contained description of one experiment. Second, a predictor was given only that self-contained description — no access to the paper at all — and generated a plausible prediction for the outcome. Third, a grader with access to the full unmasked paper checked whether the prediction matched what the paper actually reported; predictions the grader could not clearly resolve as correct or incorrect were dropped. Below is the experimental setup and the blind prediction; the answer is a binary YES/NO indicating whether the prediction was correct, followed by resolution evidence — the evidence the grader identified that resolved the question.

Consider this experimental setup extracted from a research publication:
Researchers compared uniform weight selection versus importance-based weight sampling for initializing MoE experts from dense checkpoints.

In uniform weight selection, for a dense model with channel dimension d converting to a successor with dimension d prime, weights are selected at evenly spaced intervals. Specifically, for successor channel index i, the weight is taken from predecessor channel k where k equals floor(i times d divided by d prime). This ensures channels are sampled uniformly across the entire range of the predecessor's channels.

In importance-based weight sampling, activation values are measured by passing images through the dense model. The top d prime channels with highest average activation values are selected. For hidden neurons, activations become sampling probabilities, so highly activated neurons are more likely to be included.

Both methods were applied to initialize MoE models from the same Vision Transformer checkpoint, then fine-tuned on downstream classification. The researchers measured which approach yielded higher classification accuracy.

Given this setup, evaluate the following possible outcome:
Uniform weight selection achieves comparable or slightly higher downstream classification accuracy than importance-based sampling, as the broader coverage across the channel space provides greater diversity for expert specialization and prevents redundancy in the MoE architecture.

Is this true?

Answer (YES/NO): NO